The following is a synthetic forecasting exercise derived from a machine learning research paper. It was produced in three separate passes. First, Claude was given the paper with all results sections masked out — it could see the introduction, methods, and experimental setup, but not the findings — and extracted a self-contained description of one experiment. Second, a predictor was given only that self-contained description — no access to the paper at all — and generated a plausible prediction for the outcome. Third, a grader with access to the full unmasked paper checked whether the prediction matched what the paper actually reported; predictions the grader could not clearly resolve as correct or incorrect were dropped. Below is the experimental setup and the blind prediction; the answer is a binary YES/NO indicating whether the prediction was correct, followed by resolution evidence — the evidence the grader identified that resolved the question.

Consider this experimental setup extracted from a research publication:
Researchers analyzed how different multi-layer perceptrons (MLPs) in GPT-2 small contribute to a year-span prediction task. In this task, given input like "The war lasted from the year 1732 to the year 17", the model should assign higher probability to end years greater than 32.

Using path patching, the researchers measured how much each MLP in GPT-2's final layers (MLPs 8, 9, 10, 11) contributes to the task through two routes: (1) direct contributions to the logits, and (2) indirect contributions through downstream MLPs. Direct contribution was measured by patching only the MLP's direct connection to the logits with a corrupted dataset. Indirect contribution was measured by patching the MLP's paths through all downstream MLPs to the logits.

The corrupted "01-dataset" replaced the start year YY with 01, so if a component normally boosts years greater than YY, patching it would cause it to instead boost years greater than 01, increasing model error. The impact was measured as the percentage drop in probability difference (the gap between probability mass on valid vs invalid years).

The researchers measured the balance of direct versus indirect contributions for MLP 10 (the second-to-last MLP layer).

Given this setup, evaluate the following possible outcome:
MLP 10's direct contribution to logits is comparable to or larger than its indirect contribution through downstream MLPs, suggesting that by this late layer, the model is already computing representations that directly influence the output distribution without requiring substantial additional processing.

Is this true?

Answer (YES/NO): YES